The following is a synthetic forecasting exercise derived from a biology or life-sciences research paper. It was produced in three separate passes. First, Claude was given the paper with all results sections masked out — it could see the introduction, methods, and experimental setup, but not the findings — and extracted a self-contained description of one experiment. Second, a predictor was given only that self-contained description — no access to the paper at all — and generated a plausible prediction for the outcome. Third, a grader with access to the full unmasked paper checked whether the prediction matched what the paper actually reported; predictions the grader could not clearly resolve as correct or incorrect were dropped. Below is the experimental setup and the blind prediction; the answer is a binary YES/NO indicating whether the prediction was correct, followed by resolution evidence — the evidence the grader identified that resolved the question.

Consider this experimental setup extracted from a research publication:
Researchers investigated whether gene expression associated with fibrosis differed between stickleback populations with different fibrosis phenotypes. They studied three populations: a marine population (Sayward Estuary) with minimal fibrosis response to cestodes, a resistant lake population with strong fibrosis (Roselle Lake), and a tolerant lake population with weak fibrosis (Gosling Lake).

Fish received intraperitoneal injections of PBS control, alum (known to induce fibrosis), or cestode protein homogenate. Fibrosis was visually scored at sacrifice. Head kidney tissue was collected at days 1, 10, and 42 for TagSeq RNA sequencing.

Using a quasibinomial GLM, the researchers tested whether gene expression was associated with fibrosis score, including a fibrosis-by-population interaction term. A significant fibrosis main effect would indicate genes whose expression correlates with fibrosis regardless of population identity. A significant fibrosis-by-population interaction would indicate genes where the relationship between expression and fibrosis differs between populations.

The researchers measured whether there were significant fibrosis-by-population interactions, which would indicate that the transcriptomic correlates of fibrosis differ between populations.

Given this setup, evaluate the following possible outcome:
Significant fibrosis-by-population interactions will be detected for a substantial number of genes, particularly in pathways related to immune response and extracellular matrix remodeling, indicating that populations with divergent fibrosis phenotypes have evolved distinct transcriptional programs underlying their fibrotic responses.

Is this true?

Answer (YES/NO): NO